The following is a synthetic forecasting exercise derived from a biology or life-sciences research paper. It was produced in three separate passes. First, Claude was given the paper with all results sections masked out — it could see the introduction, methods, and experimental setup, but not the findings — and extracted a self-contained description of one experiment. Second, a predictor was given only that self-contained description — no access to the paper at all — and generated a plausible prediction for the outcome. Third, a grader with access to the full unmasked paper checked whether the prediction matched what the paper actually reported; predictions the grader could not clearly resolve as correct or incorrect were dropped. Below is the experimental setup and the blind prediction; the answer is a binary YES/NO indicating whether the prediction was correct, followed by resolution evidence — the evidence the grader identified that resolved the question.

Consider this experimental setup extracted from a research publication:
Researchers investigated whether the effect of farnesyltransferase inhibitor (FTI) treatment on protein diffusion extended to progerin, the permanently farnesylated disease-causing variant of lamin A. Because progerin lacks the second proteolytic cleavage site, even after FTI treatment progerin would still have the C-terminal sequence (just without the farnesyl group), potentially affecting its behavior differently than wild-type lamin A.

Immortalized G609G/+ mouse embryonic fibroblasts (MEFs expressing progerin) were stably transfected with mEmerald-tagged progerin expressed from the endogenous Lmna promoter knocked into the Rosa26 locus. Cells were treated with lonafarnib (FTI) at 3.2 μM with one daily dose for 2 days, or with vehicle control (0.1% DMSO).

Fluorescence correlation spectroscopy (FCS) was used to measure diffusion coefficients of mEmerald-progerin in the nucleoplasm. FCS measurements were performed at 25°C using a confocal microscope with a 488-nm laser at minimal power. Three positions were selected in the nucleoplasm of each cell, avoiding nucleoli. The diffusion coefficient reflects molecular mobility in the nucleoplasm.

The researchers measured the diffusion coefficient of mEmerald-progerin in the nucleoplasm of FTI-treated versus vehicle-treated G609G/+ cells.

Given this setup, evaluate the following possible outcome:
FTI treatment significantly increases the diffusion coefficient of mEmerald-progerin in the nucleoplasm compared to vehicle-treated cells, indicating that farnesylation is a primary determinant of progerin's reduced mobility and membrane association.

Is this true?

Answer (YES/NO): YES